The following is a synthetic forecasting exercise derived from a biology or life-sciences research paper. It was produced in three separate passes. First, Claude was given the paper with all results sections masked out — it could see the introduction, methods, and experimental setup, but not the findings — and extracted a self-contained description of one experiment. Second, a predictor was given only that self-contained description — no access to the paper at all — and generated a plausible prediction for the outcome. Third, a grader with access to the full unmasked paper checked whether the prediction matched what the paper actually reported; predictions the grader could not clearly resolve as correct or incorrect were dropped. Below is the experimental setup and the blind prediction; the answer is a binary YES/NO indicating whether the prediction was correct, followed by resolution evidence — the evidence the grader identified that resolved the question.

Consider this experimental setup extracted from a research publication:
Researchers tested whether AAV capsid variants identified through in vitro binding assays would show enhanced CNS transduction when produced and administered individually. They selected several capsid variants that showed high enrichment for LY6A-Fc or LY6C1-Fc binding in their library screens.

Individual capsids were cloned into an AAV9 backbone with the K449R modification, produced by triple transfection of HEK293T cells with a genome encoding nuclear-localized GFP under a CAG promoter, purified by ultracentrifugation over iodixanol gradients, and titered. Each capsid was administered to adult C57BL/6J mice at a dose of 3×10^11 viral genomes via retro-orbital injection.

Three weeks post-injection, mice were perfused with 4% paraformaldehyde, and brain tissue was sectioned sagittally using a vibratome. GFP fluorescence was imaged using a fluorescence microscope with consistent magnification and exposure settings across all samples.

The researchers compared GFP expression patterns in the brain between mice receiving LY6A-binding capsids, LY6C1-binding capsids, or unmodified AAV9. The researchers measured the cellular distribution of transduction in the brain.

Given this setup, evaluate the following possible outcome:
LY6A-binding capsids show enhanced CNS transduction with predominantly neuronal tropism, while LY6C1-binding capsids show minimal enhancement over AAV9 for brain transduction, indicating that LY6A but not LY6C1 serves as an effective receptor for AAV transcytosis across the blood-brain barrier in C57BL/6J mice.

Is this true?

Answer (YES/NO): NO